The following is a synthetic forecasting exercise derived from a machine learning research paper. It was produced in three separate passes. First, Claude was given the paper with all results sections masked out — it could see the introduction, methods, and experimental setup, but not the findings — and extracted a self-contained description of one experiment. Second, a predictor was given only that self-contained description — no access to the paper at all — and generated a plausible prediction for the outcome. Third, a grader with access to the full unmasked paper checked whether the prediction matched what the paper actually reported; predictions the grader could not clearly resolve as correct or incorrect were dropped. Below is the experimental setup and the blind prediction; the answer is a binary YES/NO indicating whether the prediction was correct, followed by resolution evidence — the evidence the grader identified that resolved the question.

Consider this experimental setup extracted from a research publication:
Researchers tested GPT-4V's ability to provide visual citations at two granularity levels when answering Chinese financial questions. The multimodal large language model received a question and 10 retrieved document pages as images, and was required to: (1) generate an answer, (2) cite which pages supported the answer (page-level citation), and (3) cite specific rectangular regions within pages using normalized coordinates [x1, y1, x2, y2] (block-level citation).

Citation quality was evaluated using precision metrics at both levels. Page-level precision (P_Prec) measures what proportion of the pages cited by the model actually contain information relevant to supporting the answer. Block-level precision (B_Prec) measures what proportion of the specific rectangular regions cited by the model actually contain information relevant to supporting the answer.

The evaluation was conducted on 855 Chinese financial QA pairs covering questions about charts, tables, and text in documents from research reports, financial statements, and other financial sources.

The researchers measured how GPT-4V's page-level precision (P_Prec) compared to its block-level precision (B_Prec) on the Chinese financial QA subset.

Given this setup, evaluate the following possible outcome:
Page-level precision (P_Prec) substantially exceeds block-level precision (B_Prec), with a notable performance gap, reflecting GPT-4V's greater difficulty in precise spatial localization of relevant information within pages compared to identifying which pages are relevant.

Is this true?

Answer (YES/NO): YES